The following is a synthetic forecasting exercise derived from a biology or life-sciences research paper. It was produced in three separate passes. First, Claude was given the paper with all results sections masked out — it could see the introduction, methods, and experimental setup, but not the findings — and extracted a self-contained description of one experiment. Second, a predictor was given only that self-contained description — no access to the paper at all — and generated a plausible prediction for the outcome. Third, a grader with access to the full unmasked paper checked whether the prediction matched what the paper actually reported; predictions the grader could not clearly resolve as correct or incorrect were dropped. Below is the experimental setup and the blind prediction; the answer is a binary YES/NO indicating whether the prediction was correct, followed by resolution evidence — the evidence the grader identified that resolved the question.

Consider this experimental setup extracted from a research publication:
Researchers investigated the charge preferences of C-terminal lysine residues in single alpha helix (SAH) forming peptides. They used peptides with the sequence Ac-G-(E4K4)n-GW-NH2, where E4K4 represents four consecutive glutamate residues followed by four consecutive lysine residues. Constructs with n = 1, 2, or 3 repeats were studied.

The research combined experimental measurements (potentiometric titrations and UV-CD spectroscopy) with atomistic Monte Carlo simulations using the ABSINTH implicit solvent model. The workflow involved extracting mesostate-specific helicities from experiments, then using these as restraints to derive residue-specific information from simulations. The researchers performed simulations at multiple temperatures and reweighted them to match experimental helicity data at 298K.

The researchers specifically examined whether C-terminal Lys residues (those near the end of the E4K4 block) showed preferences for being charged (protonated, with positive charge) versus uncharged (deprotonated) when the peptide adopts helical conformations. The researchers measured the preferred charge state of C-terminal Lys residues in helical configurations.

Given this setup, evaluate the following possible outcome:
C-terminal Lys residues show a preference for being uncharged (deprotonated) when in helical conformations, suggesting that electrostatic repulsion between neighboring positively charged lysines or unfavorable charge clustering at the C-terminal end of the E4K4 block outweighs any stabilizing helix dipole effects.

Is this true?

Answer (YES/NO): YES